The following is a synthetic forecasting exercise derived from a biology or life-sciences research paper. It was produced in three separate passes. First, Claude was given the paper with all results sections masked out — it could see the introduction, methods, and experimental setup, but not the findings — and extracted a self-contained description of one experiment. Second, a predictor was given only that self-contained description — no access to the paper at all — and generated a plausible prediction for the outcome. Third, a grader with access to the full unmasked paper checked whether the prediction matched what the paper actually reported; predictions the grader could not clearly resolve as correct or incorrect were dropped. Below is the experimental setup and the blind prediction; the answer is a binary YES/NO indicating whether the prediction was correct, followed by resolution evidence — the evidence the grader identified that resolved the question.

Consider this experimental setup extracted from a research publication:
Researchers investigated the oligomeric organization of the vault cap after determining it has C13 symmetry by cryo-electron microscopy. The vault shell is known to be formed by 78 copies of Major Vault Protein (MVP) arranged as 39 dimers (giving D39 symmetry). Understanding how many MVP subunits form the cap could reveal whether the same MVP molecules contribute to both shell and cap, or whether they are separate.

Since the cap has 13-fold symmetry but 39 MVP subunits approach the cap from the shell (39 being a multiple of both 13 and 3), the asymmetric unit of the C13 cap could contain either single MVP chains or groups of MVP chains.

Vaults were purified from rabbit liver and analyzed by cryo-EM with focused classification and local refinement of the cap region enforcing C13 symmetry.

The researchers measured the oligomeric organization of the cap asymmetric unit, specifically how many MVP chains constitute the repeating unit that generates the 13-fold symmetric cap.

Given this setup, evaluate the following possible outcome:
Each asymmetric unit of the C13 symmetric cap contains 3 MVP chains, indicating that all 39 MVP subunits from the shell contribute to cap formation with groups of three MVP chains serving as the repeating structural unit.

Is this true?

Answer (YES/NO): YES